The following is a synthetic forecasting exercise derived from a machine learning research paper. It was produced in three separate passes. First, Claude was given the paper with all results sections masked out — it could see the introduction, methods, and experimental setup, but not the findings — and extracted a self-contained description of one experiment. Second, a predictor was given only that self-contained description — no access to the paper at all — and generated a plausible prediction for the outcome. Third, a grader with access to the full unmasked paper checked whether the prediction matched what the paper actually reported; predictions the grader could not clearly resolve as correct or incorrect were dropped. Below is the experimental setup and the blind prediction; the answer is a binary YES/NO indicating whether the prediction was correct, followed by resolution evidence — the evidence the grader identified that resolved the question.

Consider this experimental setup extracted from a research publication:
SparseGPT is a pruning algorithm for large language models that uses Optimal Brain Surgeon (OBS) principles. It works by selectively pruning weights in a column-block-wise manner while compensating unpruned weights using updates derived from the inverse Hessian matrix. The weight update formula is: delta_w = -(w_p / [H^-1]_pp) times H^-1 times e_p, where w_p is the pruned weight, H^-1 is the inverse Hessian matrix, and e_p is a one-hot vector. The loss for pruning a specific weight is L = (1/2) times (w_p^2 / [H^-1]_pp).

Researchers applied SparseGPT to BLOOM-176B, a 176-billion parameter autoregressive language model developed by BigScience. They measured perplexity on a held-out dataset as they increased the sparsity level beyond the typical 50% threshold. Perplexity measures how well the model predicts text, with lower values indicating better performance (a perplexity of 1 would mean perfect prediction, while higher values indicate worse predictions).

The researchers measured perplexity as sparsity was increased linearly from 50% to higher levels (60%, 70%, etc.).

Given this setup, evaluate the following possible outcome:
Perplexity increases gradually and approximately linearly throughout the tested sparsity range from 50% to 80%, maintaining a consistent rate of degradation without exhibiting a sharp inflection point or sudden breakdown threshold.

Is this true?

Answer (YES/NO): NO